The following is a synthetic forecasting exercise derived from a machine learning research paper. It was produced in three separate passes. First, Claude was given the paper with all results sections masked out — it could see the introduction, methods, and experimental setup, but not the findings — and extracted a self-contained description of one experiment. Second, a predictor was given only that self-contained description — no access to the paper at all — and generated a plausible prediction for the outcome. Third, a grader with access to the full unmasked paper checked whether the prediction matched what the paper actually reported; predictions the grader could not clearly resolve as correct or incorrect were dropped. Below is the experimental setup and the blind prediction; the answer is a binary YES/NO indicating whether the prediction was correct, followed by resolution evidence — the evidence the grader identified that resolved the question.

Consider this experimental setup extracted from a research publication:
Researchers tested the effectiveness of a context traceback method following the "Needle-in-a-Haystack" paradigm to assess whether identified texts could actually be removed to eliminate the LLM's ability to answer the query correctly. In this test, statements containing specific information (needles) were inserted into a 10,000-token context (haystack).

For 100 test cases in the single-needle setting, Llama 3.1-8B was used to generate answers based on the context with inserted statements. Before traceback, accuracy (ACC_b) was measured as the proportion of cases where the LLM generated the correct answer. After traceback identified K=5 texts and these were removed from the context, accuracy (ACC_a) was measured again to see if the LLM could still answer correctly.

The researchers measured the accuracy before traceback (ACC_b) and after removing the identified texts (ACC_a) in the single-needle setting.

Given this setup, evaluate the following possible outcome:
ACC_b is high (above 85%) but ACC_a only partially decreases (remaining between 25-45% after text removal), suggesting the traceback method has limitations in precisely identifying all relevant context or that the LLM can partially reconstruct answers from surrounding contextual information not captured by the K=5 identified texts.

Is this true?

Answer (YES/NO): NO